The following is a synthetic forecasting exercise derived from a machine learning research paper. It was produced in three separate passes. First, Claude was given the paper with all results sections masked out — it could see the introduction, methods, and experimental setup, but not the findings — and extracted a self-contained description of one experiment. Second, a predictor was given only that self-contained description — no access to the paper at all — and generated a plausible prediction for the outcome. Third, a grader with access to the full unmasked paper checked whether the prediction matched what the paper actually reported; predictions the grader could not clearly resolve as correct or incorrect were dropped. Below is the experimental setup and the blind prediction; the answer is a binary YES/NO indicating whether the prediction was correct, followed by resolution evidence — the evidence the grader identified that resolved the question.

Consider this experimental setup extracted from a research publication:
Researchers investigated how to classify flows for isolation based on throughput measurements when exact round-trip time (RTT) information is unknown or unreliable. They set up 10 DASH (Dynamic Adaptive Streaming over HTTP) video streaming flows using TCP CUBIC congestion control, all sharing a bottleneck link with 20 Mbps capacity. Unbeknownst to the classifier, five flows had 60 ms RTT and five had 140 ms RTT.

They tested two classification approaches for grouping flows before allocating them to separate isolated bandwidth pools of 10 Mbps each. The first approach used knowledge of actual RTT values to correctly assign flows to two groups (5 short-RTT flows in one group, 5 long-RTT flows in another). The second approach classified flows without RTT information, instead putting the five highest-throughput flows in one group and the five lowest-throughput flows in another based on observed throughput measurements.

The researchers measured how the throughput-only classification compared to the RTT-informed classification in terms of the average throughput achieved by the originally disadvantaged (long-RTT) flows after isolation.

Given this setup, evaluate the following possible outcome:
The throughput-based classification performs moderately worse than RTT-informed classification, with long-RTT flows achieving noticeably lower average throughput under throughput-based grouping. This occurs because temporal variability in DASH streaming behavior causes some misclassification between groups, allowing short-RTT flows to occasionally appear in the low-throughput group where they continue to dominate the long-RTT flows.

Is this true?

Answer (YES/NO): YES